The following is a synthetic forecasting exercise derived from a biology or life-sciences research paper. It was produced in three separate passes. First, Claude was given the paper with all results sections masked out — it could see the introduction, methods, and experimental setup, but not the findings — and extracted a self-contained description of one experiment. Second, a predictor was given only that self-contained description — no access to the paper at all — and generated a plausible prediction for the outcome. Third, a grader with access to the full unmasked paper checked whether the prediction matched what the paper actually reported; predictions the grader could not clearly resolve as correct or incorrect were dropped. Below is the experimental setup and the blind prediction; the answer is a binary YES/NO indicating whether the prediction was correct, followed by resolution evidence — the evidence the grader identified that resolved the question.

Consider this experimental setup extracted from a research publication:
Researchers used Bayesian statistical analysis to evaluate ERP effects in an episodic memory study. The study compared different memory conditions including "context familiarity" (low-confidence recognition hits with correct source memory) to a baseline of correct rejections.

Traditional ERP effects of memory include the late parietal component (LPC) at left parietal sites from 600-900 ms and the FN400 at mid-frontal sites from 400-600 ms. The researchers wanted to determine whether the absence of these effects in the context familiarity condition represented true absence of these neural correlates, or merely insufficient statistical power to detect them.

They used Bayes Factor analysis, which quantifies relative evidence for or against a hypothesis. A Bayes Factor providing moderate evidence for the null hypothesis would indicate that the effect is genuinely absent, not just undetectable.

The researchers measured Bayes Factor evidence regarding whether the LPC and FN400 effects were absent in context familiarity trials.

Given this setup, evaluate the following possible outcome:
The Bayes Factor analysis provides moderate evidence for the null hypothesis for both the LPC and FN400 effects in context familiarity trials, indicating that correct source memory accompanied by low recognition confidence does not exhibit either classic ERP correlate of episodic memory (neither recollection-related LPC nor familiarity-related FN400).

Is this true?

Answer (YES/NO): YES